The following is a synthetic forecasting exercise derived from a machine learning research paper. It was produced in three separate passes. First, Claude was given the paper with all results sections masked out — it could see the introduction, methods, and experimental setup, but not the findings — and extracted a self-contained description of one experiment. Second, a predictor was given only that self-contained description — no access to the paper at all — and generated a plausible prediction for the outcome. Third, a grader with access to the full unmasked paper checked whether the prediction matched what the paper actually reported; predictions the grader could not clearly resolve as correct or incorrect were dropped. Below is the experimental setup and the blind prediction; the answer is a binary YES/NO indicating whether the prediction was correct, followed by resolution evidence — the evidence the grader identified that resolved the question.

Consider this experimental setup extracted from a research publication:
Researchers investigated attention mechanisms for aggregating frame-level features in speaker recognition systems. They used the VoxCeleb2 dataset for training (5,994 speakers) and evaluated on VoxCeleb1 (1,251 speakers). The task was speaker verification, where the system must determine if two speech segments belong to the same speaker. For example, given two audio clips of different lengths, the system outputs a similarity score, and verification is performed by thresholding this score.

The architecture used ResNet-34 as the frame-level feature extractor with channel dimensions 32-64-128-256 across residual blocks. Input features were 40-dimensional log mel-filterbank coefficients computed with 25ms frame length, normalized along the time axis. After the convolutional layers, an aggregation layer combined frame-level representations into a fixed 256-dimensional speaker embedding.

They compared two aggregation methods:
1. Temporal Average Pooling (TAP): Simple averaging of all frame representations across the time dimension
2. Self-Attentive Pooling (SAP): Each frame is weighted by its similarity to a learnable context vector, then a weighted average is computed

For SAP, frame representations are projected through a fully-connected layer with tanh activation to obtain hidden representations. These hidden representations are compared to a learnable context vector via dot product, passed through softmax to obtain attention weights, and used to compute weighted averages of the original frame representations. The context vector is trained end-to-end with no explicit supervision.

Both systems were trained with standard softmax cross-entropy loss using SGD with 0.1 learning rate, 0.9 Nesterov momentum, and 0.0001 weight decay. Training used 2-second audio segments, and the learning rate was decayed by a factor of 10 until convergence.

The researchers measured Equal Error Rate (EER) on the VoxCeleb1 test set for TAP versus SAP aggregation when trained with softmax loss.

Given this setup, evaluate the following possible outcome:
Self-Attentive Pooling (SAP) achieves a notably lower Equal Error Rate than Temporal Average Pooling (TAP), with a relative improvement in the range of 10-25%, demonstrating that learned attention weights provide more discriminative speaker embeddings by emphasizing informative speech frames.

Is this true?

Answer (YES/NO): NO